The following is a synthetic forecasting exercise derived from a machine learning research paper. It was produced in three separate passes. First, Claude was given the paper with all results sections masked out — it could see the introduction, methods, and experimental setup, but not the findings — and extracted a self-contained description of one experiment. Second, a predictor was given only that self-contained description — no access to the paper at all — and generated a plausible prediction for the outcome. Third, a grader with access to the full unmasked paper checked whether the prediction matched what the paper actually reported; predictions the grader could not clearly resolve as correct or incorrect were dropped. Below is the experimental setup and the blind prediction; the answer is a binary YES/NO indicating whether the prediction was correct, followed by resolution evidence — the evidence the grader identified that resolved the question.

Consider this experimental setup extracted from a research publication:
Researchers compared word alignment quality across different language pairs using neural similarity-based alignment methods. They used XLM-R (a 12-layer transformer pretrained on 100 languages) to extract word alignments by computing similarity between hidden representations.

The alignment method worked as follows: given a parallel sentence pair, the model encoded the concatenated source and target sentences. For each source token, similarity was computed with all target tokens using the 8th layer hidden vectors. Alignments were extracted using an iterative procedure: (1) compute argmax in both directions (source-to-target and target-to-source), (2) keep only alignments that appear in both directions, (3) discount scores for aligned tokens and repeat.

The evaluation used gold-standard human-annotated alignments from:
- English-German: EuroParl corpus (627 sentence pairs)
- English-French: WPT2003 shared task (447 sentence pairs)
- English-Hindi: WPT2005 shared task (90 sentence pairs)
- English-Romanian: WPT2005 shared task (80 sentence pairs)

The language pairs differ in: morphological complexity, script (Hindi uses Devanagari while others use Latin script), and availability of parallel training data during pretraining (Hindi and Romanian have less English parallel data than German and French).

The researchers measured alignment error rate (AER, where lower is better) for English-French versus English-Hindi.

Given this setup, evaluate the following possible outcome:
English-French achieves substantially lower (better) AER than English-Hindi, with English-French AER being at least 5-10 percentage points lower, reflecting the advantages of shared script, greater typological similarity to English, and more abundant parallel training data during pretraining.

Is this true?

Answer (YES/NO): YES